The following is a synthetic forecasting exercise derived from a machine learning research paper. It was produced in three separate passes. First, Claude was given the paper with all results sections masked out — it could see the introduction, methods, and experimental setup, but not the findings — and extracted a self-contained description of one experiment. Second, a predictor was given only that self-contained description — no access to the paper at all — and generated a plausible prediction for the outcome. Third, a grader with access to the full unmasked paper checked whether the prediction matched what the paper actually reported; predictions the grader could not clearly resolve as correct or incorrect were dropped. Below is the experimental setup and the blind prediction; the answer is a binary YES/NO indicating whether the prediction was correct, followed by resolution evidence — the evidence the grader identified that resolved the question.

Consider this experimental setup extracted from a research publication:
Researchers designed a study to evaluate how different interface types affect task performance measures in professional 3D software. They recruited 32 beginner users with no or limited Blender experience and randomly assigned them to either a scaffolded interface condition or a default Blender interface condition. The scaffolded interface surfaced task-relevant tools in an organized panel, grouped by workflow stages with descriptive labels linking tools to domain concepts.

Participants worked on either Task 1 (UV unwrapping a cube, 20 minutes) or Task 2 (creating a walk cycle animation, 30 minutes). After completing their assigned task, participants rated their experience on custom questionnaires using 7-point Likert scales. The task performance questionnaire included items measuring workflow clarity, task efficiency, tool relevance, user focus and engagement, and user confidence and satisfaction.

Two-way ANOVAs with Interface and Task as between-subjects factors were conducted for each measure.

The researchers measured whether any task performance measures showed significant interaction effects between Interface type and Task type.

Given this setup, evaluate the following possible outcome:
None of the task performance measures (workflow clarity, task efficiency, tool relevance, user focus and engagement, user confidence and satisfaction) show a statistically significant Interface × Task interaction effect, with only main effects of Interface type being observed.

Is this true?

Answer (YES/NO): NO